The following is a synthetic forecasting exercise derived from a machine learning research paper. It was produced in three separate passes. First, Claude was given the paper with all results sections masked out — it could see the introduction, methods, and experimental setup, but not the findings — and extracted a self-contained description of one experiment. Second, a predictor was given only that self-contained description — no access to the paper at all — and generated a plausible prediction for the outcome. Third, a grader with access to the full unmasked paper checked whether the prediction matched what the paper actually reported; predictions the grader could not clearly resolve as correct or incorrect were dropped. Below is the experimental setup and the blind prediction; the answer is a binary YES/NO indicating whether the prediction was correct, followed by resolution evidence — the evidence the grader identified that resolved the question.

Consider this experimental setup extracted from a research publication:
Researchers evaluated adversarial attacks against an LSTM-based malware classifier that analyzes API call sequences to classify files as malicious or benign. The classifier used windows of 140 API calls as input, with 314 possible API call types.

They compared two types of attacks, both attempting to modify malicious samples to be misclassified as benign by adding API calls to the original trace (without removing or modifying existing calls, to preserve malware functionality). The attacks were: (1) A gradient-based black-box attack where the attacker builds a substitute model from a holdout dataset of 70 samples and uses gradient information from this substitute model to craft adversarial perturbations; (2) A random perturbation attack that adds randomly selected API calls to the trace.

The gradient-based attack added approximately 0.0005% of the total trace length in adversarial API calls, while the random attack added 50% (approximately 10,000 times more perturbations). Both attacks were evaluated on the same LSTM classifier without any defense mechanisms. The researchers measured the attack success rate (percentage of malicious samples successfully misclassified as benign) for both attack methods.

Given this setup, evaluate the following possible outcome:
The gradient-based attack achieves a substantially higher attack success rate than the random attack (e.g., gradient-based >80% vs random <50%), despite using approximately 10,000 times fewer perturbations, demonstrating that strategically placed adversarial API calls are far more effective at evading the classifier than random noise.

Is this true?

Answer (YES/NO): YES